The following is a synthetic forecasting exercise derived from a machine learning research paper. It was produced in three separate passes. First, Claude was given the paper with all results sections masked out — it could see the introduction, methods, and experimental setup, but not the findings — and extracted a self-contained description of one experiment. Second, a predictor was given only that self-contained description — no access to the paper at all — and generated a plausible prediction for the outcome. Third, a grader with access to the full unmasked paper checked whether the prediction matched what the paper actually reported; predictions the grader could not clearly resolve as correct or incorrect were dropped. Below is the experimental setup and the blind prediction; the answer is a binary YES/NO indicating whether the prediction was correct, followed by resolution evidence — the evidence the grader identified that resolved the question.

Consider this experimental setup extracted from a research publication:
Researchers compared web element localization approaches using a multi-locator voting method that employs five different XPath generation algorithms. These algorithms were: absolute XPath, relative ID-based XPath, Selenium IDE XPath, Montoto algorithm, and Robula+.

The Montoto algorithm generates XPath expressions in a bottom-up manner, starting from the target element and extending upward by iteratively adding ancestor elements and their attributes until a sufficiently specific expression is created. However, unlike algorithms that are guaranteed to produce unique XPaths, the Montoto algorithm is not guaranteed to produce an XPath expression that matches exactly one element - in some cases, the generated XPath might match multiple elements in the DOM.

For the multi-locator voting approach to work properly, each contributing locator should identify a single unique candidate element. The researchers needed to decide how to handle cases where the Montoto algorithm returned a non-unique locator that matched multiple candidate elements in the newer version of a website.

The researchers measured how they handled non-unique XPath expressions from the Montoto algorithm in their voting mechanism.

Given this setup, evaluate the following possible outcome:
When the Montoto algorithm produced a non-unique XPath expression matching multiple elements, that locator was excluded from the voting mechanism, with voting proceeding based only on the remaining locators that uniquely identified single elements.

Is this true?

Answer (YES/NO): YES